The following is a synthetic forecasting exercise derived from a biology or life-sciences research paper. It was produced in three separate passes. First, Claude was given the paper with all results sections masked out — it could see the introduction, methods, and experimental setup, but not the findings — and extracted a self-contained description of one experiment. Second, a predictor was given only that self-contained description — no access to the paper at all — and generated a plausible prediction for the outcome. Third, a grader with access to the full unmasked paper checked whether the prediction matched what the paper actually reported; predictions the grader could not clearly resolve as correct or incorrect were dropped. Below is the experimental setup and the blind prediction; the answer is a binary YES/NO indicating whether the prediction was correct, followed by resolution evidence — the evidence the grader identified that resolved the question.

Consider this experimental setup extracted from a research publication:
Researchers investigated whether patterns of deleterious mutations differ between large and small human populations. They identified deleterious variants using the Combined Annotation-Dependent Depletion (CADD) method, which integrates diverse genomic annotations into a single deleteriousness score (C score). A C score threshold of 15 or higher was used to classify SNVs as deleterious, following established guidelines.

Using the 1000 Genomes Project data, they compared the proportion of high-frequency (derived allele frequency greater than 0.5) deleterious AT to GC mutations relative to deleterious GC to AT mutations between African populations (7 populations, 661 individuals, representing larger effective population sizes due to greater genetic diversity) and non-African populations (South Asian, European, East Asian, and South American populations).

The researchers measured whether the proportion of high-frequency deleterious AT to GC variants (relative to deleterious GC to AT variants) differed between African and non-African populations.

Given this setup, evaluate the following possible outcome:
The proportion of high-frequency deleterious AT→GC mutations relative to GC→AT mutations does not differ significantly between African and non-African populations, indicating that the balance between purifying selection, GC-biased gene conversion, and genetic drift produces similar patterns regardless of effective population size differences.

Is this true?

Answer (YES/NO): NO